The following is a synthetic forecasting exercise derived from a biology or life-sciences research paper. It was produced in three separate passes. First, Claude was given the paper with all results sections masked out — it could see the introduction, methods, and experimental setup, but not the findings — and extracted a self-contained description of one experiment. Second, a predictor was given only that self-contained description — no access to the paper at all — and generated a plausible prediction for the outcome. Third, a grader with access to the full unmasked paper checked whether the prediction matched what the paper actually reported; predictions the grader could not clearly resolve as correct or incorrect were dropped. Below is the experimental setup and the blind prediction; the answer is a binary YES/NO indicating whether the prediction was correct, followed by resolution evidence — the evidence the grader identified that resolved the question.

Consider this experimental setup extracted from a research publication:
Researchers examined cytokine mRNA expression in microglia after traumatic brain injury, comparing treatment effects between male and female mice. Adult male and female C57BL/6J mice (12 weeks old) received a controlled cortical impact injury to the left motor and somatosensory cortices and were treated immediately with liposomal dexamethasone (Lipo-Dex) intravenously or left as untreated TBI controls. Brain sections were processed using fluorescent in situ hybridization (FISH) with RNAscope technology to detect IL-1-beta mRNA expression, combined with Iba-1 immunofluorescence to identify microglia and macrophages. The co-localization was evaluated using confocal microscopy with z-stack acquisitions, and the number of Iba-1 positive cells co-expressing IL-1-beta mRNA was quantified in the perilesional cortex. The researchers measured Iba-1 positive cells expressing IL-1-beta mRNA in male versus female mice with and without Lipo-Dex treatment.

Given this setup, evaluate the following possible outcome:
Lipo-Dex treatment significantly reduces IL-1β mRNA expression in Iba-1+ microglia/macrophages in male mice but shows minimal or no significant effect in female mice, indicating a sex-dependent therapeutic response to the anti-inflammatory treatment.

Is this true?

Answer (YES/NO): NO